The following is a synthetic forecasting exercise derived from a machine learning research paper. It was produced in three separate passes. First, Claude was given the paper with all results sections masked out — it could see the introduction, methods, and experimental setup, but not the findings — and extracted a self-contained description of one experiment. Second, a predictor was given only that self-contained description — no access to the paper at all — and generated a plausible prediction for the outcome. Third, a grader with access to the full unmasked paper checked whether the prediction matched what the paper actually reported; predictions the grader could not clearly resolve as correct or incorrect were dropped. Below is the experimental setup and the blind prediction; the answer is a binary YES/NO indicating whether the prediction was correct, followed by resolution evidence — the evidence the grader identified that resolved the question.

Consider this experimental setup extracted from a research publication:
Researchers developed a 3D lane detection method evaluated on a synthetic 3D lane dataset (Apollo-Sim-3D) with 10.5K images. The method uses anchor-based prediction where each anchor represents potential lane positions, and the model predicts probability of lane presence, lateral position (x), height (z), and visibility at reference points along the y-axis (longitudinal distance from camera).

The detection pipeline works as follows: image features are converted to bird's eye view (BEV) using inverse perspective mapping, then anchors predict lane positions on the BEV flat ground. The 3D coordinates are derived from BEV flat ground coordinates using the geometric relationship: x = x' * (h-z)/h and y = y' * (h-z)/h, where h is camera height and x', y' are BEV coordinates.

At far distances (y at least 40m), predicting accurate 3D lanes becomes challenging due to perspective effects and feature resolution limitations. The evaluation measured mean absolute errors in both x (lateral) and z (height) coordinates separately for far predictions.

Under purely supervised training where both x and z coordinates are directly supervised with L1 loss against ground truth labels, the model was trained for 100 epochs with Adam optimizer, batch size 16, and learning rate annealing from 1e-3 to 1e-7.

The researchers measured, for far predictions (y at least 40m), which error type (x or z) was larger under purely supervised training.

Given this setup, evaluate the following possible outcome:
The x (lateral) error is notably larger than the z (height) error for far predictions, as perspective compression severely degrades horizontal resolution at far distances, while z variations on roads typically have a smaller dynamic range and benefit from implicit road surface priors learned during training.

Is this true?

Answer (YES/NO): YES